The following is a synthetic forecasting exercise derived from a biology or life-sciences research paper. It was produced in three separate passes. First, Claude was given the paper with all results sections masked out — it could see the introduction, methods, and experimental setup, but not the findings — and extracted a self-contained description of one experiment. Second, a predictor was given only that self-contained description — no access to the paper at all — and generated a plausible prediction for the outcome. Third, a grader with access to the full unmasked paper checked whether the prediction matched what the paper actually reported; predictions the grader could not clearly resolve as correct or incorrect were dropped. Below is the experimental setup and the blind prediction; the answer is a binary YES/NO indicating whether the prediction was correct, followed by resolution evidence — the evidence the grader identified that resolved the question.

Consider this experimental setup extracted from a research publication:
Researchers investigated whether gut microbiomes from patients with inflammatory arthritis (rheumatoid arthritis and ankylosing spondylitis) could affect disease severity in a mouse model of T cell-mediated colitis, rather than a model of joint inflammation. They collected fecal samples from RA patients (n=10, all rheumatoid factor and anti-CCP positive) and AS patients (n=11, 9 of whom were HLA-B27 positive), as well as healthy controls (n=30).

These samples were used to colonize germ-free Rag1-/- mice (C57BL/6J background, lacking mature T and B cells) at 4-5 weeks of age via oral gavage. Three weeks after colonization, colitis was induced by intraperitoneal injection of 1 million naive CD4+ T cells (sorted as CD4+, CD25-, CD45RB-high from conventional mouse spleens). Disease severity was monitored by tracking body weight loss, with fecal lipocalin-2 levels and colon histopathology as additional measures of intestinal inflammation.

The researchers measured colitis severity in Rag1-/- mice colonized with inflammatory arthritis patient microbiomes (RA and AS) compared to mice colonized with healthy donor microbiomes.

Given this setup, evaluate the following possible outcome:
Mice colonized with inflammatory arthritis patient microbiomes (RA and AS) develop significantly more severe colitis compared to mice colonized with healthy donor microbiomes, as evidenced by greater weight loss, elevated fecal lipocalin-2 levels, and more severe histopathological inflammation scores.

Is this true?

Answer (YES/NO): NO